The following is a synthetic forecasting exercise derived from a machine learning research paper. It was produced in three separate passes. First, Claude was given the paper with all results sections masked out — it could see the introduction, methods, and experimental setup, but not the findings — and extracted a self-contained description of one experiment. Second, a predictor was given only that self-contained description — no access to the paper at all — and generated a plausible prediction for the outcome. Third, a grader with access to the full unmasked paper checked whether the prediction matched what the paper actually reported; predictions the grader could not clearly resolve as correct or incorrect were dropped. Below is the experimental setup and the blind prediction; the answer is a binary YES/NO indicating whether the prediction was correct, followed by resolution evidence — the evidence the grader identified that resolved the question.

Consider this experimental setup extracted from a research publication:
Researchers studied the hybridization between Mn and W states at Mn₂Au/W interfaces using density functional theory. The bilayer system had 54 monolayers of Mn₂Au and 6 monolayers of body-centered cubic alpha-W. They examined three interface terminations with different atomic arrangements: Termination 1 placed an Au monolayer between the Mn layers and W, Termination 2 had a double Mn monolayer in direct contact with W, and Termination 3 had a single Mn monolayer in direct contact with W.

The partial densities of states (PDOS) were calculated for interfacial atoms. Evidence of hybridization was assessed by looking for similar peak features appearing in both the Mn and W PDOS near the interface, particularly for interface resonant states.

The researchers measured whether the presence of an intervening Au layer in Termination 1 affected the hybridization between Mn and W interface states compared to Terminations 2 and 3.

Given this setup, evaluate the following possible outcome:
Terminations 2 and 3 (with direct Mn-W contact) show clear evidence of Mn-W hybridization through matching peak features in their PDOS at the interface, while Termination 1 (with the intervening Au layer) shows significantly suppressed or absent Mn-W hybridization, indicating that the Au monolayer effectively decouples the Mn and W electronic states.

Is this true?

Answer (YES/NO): YES